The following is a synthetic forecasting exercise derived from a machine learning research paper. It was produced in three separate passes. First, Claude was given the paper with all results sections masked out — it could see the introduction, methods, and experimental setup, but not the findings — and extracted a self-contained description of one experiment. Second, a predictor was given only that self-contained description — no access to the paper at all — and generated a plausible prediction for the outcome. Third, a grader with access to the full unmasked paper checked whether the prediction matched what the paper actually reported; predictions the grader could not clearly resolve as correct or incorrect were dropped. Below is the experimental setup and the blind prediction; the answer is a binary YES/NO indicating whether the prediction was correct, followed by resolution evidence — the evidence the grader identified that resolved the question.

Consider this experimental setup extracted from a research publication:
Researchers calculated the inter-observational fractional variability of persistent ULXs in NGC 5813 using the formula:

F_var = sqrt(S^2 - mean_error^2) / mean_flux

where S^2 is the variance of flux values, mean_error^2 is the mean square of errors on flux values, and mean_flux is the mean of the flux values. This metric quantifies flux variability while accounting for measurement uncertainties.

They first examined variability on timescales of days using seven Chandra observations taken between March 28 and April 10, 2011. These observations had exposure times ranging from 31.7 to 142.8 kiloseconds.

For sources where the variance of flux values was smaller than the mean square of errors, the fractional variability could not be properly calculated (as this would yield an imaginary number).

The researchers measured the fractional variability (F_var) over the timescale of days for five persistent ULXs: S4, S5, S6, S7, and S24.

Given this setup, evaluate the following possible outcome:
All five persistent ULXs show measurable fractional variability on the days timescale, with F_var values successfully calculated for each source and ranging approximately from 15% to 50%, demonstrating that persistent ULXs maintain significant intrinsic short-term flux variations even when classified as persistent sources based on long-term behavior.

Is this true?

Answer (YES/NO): NO